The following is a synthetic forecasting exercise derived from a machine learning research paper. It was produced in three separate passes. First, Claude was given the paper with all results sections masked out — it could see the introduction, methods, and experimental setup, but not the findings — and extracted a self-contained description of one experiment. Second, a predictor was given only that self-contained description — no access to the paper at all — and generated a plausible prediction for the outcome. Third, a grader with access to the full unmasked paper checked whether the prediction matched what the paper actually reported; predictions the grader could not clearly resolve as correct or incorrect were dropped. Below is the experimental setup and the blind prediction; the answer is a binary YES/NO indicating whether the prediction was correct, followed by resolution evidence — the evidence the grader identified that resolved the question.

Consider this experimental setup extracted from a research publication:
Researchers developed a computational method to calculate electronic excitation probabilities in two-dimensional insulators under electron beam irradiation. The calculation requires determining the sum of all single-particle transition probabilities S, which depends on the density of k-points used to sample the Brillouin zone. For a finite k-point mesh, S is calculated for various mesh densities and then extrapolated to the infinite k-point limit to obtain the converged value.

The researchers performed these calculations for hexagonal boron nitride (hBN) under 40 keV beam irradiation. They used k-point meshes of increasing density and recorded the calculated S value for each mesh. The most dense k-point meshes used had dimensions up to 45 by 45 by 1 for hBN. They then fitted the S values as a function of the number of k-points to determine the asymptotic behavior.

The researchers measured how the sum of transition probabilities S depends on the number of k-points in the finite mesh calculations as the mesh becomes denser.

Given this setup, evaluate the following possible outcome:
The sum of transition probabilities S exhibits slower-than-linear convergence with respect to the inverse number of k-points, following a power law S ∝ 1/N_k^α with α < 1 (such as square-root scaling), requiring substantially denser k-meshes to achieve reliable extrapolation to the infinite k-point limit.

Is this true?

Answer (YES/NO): NO